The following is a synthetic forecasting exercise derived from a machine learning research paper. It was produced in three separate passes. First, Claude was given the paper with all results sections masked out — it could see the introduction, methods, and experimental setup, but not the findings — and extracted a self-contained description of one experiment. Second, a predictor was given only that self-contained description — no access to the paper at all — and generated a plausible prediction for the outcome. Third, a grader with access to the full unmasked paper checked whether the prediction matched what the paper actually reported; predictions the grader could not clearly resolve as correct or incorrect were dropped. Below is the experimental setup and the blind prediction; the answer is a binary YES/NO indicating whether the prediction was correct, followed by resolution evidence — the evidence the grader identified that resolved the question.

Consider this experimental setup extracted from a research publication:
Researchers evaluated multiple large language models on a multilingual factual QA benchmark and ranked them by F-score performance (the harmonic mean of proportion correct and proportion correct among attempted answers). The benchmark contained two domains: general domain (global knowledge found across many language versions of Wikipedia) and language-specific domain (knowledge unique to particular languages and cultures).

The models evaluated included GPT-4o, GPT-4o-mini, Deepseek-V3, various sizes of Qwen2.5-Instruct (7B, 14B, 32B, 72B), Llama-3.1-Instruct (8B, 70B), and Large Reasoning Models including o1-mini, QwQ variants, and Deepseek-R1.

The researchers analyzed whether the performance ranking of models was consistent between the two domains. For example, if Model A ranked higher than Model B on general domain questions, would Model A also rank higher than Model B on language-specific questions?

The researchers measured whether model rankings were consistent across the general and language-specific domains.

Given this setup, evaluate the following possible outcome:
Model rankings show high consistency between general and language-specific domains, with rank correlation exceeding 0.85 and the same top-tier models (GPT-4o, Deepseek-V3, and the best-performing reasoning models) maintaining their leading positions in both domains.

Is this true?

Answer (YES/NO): NO